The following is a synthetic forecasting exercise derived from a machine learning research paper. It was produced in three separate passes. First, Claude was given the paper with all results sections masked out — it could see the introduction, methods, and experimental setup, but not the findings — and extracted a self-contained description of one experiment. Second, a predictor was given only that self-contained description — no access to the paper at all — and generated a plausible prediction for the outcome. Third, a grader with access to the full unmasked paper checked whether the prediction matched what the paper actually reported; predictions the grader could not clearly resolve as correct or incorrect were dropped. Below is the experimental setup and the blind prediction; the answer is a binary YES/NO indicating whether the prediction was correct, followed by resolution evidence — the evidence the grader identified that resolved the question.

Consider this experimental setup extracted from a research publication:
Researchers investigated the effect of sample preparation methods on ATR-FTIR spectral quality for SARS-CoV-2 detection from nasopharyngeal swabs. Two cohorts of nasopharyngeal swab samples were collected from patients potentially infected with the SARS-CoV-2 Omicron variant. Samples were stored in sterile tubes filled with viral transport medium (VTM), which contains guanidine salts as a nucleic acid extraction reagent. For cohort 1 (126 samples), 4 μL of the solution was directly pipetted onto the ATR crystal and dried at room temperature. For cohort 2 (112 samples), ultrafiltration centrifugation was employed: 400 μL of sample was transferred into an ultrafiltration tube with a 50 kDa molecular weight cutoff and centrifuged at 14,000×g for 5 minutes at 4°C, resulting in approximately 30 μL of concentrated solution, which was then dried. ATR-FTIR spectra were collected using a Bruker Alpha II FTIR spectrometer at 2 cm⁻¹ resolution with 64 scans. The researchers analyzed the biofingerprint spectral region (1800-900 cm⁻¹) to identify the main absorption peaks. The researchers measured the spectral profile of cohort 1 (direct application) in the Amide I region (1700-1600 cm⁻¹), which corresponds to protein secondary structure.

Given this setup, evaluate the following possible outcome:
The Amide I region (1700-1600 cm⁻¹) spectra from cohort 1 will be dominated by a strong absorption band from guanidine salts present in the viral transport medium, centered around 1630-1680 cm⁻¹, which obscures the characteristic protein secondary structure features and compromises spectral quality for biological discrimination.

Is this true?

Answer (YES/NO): YES